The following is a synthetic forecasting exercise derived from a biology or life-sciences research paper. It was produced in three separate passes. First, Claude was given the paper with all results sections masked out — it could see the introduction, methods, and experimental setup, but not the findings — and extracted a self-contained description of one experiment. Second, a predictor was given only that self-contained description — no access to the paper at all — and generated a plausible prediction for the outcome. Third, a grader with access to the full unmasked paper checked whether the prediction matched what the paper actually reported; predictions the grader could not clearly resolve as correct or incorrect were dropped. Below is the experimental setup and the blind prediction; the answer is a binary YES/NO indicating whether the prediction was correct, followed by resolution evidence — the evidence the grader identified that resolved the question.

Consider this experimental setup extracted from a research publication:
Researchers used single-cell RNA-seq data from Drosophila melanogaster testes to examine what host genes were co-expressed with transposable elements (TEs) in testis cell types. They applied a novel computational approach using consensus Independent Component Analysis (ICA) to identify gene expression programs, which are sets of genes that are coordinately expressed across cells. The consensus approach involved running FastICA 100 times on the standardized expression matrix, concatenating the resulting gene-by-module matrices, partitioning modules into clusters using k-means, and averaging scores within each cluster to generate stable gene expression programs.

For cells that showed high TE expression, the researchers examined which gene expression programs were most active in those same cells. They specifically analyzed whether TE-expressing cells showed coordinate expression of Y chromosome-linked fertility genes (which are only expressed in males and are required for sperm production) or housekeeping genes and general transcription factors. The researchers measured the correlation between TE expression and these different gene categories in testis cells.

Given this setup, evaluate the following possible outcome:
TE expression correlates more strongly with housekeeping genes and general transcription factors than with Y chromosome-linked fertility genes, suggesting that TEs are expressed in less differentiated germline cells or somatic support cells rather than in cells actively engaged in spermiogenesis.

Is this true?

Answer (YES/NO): NO